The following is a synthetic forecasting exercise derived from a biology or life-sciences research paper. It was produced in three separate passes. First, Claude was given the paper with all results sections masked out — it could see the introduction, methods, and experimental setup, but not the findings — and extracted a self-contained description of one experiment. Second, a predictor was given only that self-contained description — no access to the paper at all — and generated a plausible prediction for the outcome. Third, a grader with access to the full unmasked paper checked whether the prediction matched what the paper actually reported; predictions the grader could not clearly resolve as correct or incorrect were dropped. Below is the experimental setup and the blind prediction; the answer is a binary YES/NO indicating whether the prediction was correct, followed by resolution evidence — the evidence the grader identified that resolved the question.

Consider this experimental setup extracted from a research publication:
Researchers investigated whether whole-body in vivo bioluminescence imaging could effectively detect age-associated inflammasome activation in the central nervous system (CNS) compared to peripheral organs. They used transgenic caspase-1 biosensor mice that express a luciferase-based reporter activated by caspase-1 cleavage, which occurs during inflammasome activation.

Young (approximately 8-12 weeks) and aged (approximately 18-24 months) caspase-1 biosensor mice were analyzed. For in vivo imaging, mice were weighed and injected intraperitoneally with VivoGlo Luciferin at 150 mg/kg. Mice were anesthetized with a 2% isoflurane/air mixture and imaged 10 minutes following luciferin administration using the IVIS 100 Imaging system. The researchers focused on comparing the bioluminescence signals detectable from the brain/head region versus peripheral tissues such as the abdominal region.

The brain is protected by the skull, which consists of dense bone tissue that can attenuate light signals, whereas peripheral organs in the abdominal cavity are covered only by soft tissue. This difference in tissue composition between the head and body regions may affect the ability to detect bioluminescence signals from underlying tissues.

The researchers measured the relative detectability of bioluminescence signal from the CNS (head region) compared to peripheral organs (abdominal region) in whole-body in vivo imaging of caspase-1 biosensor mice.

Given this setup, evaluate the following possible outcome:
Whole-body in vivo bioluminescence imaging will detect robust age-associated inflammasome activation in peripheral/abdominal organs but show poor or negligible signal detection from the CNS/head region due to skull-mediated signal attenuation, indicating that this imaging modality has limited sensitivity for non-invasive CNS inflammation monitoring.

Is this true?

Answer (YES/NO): NO